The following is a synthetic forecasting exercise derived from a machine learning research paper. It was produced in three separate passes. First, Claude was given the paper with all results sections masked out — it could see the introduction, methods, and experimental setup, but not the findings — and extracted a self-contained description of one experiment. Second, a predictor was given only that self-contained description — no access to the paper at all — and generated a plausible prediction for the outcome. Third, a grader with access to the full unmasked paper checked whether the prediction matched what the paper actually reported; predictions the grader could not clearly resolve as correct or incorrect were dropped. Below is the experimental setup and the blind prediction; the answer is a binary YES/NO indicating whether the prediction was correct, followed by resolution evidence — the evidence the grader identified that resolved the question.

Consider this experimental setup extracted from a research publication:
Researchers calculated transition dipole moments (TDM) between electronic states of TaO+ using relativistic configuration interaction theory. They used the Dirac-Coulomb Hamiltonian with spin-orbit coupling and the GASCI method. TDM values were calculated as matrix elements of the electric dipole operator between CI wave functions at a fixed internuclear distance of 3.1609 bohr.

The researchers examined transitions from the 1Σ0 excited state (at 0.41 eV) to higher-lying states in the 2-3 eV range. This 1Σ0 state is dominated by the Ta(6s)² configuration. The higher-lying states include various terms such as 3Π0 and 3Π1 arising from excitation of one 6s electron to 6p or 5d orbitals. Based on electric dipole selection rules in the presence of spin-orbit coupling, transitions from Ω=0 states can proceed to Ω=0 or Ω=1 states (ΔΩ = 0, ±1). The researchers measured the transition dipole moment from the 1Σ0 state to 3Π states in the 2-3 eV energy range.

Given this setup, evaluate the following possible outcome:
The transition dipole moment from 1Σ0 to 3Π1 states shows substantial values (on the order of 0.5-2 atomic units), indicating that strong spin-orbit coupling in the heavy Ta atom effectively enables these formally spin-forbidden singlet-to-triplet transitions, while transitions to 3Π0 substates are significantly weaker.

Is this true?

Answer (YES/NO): YES